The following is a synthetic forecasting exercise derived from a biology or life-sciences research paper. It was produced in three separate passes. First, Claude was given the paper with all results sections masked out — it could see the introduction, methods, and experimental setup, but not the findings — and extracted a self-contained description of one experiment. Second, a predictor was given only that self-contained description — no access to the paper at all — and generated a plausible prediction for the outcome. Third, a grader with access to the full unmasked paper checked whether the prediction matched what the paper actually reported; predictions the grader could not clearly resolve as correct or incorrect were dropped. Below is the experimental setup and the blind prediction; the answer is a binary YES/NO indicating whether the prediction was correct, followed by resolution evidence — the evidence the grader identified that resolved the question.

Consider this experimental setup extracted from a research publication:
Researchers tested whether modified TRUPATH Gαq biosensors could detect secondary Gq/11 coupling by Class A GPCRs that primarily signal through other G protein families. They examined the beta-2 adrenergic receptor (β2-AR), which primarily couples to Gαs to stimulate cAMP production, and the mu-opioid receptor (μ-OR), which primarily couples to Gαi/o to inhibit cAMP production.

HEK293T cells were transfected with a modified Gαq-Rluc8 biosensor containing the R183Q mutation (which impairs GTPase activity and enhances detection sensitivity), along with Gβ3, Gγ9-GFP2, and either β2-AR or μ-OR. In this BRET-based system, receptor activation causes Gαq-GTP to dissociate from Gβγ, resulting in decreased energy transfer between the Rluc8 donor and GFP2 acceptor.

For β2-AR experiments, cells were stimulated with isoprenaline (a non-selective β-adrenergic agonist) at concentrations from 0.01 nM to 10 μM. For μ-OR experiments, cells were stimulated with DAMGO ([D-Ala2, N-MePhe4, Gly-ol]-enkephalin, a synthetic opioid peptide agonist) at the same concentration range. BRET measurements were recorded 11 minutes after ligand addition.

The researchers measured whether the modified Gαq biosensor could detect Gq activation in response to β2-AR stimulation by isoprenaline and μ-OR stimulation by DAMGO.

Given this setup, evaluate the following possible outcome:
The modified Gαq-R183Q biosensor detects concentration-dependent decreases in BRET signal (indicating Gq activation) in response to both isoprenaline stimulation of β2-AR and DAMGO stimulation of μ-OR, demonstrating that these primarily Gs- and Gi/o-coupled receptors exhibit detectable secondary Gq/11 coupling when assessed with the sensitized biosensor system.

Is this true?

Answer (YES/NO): NO